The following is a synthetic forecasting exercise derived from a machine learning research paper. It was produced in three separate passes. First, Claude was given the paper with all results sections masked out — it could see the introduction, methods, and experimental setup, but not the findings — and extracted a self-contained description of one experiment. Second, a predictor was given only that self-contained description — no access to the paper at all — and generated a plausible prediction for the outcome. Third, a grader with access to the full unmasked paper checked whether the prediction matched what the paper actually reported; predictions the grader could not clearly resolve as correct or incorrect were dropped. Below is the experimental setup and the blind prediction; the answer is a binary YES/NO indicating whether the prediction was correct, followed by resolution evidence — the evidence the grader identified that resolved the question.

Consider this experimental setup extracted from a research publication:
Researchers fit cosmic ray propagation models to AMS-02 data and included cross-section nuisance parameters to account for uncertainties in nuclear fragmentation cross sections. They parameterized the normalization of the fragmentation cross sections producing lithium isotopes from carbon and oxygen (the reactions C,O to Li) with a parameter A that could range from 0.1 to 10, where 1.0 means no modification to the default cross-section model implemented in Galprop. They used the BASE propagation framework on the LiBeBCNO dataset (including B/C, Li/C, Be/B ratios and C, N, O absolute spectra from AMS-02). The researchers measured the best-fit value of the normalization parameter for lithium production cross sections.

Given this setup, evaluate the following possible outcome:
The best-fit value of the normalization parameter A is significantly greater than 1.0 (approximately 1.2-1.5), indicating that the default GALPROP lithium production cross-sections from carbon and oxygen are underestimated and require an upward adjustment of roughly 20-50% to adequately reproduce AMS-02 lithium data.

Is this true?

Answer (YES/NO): YES